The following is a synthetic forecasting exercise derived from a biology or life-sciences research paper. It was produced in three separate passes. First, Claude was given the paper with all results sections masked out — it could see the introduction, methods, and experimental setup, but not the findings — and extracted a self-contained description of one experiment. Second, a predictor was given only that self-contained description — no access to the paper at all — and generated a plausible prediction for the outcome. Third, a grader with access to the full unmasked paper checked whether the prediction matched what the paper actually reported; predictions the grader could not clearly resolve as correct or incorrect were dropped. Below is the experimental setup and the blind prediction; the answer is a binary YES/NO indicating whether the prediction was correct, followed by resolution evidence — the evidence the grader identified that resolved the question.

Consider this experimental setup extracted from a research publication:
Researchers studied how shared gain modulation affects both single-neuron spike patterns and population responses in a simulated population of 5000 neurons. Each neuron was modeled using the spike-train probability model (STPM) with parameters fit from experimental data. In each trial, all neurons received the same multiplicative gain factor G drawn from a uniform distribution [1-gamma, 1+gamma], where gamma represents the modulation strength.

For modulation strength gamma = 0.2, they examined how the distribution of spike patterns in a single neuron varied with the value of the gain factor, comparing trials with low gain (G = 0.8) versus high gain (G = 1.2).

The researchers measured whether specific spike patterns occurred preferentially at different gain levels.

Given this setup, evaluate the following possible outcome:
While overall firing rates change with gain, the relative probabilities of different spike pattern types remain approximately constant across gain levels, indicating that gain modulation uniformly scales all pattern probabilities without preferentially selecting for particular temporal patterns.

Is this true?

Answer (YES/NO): NO